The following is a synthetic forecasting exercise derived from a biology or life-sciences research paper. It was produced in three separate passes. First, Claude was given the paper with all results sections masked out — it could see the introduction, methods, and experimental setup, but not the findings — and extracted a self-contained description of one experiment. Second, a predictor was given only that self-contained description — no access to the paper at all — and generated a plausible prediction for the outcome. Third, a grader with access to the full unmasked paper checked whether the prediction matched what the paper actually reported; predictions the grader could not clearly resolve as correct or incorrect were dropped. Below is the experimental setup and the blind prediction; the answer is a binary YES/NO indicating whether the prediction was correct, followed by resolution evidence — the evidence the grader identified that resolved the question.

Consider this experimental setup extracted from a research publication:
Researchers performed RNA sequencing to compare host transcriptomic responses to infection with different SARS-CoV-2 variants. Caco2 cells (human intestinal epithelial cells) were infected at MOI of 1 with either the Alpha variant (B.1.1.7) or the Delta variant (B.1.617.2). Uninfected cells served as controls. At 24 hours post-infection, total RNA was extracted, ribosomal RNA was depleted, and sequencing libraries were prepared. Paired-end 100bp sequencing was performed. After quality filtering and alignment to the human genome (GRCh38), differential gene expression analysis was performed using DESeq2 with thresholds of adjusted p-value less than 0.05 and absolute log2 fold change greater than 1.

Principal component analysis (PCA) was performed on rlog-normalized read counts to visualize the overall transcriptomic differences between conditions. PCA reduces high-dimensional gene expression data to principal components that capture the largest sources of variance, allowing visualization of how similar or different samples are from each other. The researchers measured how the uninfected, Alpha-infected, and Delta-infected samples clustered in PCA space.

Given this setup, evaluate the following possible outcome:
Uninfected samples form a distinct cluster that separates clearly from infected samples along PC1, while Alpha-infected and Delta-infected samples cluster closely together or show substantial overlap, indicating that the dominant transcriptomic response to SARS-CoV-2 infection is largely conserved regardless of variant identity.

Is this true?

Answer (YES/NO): NO